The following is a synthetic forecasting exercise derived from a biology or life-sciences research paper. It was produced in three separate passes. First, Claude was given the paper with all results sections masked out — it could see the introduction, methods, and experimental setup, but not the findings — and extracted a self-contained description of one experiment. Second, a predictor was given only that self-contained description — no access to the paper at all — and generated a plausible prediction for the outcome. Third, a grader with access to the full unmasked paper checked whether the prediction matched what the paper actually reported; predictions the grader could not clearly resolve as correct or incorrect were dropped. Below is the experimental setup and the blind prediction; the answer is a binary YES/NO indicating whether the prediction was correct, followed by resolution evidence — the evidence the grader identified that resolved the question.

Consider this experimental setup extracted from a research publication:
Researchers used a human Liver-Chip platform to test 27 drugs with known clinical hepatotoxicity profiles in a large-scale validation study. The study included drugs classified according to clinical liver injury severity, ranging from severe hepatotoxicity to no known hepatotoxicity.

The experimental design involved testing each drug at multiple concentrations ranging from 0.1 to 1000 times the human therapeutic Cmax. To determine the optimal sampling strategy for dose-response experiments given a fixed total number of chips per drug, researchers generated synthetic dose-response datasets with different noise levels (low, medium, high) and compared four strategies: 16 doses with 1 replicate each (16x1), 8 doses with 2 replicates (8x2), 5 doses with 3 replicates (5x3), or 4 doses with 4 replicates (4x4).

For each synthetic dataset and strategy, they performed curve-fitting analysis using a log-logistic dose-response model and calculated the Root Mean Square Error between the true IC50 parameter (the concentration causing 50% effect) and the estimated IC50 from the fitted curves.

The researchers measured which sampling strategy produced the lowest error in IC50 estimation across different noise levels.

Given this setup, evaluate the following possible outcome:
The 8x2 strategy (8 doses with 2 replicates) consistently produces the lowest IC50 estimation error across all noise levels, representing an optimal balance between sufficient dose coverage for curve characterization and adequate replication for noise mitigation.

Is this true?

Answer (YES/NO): NO